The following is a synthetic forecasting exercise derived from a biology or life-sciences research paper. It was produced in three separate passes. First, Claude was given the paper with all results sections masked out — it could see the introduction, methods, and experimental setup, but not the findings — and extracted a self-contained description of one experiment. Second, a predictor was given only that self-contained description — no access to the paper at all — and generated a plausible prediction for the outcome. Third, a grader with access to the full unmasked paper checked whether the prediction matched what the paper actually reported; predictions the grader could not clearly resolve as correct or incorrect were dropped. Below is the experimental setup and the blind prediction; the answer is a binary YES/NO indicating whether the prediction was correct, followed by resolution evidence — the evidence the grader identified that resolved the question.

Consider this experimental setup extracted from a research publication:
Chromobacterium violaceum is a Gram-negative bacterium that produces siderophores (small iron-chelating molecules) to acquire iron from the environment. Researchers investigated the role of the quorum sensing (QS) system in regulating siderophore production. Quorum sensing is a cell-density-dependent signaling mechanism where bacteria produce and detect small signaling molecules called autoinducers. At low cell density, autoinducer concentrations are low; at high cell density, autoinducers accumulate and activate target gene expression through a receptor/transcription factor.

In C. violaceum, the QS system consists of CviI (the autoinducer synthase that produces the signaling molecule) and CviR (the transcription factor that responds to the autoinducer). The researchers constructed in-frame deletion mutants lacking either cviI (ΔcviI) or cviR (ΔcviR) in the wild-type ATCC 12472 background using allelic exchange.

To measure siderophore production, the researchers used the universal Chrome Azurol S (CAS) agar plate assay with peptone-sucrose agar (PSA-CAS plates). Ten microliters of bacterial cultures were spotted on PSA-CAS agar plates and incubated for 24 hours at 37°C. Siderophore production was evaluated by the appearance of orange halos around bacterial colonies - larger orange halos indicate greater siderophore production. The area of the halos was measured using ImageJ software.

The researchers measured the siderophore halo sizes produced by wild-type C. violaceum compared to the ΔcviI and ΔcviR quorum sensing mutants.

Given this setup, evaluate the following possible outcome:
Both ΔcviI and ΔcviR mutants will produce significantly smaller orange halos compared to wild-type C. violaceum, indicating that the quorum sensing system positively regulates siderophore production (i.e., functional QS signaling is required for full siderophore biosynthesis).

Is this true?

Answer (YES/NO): NO